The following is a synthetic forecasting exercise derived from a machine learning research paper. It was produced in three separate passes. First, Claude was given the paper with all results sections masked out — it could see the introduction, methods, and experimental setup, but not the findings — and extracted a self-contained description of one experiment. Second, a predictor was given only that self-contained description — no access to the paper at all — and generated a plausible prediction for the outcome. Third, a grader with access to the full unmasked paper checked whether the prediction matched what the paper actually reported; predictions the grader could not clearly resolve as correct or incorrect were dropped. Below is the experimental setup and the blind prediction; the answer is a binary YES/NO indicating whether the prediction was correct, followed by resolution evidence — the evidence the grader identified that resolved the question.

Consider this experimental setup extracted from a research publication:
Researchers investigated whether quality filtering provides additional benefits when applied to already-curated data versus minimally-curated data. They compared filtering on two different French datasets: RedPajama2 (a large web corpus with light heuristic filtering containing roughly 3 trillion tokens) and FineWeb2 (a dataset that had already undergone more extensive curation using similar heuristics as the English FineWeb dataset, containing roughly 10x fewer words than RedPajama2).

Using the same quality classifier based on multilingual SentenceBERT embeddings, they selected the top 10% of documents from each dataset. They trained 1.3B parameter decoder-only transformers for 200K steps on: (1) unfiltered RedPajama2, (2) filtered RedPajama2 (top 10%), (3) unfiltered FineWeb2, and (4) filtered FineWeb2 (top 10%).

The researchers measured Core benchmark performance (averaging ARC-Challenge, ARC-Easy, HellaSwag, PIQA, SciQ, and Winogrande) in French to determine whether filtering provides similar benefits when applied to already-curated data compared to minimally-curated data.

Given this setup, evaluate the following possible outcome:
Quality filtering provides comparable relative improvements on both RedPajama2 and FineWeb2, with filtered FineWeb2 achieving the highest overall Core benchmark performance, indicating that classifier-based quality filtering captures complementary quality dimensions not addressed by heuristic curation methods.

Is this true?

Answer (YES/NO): YES